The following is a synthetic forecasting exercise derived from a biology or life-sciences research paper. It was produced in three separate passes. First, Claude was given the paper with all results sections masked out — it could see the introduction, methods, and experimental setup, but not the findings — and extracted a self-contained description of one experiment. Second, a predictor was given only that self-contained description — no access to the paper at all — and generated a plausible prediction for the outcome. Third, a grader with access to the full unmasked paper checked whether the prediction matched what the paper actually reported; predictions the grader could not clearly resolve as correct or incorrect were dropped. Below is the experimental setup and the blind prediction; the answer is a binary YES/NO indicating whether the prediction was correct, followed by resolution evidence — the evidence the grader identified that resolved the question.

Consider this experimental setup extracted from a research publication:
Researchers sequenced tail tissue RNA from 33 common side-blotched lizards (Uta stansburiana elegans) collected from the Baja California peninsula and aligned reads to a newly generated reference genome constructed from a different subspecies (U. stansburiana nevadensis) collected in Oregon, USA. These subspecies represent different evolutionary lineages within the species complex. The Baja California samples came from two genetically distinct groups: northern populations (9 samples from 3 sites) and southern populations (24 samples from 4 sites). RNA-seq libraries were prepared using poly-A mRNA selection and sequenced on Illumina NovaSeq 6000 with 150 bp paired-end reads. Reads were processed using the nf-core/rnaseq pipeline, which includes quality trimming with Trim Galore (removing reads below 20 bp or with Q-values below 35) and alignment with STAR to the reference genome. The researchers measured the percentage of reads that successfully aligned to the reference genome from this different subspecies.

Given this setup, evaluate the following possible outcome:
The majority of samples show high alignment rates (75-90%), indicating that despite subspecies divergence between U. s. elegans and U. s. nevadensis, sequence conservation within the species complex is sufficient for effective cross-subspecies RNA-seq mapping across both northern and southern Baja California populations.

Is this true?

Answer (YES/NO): YES